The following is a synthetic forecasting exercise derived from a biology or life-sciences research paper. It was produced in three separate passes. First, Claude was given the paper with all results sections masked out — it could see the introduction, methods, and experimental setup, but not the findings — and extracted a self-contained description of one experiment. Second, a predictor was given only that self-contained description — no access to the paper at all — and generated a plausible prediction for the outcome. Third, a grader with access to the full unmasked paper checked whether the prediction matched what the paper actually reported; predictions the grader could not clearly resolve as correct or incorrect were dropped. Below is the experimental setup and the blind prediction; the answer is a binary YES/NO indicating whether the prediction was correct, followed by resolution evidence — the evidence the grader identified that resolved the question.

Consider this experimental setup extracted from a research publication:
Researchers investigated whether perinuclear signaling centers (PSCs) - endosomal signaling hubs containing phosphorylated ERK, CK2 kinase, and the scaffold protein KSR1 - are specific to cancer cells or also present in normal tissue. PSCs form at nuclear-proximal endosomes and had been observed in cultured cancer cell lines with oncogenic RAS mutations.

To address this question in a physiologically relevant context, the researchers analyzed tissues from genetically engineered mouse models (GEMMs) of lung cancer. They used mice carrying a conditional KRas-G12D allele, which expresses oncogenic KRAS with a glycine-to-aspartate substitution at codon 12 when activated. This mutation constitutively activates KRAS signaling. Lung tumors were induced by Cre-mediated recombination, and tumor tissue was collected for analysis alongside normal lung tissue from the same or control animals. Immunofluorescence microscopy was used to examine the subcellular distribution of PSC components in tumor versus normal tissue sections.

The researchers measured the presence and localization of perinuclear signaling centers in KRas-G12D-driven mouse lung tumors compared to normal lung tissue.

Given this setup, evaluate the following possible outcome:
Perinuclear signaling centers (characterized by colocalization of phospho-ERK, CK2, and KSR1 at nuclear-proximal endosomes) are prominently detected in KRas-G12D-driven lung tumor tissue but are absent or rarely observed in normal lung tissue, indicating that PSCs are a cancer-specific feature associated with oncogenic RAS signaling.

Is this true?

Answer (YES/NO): YES